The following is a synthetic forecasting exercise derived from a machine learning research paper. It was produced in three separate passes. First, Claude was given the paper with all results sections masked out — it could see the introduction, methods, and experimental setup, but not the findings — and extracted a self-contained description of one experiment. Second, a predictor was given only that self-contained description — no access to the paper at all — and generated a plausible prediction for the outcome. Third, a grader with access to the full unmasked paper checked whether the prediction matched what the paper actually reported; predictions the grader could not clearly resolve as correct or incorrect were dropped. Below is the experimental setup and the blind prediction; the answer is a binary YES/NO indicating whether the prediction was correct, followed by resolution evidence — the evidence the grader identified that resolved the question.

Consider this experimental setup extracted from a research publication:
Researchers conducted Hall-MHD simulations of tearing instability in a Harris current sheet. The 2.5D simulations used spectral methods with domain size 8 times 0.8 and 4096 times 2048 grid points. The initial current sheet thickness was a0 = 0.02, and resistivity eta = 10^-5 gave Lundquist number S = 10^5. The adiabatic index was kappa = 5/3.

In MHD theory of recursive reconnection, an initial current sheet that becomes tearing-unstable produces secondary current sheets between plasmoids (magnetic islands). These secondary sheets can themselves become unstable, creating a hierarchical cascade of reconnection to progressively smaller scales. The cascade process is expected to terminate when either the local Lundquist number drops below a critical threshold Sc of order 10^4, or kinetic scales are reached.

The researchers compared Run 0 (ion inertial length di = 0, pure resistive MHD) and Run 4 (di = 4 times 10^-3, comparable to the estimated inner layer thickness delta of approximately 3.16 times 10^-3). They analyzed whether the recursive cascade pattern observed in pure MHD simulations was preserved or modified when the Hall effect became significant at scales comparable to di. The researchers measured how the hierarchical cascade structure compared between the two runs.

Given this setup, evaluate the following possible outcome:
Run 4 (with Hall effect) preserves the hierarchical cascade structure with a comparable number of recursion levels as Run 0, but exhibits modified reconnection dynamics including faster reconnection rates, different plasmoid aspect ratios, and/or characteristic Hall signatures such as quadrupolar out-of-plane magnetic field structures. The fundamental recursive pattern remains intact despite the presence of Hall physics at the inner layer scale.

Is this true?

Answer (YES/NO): NO